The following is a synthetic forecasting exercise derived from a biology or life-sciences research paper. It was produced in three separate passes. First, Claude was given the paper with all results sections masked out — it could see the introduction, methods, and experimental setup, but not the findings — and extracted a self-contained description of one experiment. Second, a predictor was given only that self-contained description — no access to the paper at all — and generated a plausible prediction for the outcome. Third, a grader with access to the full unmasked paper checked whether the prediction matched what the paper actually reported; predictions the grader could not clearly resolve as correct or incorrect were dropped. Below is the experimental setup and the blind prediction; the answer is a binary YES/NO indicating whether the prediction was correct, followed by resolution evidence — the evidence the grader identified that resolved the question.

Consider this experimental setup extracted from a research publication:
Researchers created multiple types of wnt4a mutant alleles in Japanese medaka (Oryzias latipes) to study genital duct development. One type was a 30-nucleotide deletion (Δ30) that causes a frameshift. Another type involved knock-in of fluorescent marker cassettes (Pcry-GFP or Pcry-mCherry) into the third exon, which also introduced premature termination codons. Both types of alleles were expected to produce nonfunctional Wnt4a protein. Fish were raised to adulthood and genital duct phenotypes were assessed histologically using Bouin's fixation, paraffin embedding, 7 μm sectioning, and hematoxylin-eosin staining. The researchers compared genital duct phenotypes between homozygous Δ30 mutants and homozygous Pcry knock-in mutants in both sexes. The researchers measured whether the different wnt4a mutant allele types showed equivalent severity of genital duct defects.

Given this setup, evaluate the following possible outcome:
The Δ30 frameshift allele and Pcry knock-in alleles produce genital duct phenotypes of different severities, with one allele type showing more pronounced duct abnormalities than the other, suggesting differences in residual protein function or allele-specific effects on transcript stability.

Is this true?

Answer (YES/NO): YES